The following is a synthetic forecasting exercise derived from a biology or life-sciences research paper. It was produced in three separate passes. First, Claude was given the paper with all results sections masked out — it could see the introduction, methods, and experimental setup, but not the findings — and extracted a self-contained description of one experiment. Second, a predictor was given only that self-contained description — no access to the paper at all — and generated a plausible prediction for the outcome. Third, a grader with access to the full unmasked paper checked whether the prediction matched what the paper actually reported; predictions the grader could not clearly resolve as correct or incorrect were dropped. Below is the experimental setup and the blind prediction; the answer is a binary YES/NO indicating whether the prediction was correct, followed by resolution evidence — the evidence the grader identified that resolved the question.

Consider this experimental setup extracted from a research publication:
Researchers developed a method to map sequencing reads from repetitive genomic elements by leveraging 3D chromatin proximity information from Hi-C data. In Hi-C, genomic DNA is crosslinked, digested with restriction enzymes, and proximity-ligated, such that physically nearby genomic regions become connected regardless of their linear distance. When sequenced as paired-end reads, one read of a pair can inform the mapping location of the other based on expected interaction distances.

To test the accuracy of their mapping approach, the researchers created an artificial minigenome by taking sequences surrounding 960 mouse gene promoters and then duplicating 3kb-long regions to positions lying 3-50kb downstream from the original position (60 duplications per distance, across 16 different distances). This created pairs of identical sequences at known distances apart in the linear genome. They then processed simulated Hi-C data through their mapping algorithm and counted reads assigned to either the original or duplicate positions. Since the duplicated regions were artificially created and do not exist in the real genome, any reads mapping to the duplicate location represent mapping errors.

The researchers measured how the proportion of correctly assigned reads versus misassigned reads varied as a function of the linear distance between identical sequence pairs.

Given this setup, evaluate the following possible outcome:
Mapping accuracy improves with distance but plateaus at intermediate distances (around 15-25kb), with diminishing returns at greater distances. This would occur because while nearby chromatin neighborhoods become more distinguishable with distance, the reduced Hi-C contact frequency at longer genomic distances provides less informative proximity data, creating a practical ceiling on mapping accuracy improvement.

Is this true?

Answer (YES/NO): NO